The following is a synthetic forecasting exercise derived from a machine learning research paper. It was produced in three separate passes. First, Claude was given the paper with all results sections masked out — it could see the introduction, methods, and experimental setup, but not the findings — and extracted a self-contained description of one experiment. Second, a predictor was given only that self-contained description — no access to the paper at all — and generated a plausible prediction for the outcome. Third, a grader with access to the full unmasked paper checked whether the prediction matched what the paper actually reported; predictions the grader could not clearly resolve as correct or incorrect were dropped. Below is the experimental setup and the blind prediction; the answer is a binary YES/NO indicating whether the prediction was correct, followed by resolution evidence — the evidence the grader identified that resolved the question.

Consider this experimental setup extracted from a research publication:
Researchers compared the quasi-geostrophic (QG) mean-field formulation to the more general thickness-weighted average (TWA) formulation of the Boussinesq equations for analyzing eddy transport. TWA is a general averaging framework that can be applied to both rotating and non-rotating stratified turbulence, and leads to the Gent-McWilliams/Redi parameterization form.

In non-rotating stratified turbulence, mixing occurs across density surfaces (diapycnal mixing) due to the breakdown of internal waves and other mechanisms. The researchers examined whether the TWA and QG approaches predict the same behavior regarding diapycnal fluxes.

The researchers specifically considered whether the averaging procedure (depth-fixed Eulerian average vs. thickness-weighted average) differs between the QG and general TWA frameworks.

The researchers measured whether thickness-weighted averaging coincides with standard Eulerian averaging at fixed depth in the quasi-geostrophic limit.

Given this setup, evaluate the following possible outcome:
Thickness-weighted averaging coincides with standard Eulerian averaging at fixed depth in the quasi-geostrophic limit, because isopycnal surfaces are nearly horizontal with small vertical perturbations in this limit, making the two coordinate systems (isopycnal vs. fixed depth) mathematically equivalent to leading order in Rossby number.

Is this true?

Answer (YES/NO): YES